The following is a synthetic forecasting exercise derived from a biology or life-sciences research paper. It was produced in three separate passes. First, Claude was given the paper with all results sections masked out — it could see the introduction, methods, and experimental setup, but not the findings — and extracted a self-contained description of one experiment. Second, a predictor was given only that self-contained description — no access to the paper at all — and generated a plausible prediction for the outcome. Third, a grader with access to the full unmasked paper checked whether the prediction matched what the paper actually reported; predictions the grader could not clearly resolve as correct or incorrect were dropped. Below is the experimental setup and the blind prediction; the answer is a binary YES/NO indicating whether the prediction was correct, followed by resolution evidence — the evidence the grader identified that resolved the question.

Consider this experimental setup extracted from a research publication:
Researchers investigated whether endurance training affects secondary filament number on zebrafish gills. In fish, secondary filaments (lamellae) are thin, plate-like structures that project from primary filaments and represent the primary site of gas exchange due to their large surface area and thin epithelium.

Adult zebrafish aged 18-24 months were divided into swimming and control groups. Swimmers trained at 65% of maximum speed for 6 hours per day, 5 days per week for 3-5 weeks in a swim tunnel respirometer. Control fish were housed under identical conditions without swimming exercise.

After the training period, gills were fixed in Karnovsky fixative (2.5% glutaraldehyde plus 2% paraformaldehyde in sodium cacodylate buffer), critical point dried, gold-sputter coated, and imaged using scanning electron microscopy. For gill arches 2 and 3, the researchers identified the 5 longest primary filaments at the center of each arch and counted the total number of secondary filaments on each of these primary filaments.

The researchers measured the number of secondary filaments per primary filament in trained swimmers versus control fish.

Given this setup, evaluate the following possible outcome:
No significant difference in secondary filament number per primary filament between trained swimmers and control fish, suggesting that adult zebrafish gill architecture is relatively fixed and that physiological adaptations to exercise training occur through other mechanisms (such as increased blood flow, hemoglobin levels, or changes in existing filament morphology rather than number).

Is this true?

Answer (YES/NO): NO